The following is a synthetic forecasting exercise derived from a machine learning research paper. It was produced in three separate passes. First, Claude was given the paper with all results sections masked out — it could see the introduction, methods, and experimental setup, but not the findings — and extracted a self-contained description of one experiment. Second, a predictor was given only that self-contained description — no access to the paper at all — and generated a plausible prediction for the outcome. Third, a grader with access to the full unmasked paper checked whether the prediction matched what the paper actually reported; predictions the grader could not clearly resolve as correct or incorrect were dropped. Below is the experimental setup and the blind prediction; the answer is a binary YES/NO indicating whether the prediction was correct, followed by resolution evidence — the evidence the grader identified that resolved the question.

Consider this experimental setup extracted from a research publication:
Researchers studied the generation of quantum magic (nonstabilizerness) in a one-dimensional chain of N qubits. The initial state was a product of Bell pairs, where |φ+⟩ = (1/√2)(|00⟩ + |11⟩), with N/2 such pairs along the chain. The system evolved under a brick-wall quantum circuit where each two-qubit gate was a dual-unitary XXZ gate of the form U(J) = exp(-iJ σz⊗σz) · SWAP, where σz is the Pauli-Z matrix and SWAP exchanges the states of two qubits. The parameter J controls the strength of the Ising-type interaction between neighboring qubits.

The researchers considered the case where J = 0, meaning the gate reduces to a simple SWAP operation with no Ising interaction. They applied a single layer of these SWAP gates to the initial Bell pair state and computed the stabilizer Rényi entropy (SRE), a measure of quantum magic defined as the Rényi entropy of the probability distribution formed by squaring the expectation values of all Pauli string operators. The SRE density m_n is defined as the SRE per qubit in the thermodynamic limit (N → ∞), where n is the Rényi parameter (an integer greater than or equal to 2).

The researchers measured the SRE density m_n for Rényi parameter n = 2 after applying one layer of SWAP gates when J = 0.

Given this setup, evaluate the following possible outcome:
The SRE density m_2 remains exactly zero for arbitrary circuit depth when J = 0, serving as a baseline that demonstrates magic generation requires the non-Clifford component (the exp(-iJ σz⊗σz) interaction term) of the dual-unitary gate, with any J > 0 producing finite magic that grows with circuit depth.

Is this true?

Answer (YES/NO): NO